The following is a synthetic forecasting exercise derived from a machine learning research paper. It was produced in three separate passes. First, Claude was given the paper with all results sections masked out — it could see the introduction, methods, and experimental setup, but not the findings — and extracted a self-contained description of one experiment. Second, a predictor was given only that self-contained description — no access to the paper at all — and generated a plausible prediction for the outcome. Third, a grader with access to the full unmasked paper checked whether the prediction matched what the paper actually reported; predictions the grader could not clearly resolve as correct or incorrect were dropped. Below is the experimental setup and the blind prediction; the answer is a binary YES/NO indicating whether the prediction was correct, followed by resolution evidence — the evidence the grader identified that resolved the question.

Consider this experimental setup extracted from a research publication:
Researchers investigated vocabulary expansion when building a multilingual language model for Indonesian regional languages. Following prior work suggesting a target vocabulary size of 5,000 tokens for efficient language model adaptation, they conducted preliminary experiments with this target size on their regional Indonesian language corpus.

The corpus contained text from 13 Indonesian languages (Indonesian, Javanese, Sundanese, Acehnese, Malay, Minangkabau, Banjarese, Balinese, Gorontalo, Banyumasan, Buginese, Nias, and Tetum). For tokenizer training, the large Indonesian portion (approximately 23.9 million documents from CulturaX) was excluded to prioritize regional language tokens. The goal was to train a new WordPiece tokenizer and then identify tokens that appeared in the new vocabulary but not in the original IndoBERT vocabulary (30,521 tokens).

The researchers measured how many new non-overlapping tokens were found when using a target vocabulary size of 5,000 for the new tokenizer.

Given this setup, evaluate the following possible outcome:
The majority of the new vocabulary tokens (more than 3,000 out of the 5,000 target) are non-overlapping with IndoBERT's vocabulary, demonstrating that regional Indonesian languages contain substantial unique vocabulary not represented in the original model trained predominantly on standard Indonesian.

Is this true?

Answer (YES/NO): NO